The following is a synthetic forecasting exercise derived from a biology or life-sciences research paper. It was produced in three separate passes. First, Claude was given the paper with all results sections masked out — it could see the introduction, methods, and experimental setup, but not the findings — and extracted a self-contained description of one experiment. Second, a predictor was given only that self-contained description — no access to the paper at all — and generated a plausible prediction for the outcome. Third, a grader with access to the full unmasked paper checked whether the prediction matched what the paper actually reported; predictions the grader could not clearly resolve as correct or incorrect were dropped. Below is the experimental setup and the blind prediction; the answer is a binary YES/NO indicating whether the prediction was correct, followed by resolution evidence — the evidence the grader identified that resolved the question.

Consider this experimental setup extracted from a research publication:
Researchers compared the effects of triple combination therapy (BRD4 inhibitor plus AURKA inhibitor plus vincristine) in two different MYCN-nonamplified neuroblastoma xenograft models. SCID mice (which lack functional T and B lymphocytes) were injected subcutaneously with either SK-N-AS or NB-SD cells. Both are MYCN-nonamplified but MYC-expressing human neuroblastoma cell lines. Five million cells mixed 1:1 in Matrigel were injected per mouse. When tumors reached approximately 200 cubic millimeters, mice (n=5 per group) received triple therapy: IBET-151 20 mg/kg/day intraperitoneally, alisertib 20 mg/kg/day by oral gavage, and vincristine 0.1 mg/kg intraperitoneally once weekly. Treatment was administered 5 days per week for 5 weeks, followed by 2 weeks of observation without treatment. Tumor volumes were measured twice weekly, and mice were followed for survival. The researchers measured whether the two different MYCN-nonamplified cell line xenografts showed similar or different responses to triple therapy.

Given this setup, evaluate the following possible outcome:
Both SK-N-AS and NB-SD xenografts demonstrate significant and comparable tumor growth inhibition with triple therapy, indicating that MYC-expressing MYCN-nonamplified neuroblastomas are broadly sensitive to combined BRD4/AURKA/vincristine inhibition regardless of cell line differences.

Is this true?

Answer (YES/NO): NO